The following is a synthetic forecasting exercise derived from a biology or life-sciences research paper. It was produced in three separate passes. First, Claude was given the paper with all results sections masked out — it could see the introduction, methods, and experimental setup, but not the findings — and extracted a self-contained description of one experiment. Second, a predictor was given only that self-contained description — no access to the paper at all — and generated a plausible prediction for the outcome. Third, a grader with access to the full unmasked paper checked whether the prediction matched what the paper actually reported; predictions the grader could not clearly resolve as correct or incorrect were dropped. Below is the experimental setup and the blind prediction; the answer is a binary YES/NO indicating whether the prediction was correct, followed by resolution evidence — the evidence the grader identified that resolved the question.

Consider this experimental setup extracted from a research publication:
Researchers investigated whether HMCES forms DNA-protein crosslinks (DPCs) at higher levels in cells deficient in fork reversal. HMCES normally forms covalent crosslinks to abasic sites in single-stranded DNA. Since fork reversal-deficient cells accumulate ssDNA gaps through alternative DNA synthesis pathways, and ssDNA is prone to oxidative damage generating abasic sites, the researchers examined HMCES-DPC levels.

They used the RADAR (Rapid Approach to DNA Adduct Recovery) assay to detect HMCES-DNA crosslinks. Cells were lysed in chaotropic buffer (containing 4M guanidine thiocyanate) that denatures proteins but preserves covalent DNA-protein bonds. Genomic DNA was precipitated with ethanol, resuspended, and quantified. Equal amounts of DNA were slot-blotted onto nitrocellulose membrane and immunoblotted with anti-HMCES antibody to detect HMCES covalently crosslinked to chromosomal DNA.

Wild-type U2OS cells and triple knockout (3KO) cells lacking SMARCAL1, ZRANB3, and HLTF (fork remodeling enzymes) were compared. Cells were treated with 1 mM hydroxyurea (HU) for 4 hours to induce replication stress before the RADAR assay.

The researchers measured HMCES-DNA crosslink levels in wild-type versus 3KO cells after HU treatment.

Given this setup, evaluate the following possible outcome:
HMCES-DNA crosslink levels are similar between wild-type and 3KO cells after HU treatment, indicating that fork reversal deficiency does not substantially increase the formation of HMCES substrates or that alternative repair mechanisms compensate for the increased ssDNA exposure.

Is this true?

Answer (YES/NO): NO